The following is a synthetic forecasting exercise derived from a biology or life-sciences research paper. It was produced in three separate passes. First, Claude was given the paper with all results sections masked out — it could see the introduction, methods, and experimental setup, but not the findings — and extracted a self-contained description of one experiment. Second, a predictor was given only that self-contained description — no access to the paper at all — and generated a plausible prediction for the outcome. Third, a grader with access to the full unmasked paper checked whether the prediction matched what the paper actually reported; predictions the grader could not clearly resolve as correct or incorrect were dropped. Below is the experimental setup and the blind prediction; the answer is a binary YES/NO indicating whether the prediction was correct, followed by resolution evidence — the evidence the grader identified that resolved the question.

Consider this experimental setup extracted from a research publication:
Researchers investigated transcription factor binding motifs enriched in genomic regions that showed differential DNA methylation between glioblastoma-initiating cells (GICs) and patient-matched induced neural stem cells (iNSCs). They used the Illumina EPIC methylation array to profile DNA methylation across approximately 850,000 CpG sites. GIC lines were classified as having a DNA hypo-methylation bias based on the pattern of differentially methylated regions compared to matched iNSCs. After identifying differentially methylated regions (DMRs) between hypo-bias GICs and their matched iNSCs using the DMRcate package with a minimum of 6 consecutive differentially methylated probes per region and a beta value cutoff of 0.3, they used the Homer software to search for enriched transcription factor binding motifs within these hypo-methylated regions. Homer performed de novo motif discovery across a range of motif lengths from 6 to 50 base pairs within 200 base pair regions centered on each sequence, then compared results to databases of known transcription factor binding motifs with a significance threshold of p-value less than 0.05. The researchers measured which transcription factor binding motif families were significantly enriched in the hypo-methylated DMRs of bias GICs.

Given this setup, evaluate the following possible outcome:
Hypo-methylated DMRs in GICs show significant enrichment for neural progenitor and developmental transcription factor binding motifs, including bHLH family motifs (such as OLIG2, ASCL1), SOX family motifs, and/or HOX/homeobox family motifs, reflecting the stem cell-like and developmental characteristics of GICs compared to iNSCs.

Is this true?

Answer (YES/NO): NO